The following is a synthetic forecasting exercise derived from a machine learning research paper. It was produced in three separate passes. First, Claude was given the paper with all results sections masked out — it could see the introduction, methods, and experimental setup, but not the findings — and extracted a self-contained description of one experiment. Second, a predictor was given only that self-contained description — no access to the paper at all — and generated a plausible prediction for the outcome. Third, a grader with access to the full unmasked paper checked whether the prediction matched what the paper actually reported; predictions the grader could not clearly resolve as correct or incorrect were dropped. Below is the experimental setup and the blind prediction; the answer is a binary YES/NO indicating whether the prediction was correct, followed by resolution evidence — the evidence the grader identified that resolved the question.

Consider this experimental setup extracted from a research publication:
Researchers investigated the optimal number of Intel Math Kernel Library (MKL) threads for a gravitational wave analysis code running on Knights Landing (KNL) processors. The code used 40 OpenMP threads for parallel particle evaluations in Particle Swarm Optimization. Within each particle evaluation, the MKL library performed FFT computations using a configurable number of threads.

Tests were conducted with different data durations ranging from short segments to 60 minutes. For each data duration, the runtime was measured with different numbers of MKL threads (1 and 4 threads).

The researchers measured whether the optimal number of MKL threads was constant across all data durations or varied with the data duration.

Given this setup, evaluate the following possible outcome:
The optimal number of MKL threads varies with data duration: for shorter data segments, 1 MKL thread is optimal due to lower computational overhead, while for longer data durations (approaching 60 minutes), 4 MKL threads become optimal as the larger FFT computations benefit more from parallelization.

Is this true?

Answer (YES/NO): NO